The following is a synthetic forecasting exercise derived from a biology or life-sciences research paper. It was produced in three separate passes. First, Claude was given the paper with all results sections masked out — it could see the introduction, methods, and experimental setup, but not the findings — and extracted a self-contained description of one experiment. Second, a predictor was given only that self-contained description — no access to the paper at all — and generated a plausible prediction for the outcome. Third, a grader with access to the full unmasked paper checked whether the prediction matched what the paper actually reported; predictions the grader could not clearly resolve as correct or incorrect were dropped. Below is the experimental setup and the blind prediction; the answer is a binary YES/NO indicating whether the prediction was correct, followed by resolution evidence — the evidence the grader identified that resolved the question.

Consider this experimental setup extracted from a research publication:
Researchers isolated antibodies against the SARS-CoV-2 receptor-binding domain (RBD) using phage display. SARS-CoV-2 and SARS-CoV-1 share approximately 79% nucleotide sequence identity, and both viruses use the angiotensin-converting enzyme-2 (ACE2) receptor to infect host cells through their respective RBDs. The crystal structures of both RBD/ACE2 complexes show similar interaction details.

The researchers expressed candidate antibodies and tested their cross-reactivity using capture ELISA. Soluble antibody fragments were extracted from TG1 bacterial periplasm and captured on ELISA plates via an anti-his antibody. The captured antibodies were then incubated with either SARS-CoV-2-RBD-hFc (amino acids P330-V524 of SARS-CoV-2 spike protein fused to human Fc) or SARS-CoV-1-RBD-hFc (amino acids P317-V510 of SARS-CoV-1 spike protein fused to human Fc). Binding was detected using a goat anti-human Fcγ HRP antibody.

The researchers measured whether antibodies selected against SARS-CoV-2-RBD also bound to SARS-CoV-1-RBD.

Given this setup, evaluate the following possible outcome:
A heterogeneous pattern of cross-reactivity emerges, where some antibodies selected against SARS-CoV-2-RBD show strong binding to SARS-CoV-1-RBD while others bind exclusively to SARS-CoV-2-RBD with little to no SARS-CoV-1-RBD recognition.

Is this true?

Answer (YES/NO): NO